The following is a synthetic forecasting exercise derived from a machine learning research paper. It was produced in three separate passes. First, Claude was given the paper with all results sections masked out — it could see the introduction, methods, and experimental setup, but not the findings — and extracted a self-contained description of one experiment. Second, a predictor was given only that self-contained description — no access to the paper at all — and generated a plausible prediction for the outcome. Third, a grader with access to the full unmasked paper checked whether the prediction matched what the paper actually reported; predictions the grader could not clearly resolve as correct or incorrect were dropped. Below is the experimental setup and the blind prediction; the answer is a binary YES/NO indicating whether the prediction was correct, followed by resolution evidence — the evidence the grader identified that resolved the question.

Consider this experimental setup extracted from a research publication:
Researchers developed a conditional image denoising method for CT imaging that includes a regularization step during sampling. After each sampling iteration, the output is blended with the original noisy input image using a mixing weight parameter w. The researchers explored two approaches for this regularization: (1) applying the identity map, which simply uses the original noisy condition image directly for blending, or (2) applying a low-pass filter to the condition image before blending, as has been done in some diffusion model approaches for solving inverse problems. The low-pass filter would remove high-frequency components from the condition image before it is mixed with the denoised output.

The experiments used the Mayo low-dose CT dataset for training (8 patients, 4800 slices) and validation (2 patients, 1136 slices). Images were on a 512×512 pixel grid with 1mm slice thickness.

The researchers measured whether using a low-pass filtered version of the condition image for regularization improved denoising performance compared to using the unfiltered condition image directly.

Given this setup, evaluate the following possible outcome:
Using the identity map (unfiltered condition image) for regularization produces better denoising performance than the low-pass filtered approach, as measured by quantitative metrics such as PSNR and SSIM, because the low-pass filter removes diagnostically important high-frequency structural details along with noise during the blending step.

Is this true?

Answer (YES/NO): NO